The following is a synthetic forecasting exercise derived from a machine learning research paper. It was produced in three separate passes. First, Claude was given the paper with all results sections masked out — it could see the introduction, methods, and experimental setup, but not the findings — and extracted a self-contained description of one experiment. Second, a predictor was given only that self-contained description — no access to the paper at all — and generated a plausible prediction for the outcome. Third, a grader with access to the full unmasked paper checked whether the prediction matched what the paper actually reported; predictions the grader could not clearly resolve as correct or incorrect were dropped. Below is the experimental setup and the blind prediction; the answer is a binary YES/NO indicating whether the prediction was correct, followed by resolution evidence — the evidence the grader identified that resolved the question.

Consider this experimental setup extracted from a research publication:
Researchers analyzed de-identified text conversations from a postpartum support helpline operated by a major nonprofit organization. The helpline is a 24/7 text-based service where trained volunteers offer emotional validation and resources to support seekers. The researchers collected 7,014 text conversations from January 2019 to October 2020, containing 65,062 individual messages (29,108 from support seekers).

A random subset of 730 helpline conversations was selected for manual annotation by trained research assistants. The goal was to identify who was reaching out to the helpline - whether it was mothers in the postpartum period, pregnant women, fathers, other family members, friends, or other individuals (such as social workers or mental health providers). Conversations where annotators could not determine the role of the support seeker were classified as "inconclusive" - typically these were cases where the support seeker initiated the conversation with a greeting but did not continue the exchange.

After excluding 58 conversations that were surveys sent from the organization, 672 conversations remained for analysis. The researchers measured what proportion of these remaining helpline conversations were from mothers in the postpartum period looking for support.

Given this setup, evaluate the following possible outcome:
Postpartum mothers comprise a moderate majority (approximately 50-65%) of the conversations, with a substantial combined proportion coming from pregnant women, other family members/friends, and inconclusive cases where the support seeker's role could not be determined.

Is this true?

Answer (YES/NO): YES